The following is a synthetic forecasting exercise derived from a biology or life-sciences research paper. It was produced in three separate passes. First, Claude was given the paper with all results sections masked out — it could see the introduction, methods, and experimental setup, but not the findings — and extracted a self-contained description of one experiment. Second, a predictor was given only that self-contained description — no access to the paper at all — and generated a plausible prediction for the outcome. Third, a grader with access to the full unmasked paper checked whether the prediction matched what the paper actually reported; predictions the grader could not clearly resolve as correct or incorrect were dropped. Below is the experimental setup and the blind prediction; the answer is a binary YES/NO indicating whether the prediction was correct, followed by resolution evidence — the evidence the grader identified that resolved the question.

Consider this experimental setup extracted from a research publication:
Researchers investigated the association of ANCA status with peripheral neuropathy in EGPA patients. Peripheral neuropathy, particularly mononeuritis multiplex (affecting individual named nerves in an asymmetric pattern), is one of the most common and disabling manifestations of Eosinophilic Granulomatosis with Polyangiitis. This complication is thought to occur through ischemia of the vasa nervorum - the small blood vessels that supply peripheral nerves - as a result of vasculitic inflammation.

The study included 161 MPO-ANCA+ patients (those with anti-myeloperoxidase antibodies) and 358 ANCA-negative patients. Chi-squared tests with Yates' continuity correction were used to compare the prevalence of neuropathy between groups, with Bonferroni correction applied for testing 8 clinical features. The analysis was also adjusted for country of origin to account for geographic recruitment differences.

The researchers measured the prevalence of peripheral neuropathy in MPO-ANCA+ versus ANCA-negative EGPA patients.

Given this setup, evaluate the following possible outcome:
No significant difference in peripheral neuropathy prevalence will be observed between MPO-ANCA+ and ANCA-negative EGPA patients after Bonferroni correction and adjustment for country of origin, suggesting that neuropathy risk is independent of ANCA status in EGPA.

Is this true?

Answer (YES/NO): NO